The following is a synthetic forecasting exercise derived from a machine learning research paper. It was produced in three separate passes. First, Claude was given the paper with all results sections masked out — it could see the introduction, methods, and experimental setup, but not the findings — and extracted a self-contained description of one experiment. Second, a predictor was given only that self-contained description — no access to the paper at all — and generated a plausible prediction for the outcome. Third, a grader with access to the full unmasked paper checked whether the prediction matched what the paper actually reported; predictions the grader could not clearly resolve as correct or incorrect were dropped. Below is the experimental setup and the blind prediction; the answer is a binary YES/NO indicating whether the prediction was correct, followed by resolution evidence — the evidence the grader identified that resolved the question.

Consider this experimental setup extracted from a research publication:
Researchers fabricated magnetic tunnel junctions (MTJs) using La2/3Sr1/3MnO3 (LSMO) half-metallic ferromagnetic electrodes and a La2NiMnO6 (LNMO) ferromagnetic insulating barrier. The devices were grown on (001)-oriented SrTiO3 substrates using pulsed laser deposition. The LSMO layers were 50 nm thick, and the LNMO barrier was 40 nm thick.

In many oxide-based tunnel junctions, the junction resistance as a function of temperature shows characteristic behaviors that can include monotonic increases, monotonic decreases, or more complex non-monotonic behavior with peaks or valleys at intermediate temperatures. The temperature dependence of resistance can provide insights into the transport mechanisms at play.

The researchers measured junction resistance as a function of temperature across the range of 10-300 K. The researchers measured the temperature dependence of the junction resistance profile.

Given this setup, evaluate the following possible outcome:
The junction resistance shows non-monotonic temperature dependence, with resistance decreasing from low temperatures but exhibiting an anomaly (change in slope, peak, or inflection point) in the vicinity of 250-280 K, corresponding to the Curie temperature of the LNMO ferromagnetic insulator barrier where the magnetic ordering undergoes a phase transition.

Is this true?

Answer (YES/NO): NO